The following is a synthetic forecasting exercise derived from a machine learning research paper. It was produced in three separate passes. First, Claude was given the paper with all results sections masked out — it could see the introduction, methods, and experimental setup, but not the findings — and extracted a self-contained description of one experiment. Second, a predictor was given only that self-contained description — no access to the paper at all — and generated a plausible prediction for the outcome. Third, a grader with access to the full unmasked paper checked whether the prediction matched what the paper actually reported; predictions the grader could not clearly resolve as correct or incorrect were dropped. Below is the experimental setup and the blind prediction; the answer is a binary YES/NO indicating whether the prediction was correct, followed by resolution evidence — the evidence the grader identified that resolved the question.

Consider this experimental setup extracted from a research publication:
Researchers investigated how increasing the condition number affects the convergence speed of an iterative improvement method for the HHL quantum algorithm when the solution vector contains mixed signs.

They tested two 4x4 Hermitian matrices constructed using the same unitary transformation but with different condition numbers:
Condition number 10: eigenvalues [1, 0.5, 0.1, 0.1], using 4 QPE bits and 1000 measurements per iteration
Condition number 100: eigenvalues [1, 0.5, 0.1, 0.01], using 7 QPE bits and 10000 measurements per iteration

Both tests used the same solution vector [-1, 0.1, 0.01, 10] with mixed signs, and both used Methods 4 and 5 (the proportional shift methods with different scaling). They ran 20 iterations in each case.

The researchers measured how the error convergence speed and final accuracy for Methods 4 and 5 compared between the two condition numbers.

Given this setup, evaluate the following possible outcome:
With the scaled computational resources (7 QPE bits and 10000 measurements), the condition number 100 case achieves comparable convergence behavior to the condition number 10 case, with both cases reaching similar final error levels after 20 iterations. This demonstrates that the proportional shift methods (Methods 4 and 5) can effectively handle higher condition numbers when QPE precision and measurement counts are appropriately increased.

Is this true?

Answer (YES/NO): NO